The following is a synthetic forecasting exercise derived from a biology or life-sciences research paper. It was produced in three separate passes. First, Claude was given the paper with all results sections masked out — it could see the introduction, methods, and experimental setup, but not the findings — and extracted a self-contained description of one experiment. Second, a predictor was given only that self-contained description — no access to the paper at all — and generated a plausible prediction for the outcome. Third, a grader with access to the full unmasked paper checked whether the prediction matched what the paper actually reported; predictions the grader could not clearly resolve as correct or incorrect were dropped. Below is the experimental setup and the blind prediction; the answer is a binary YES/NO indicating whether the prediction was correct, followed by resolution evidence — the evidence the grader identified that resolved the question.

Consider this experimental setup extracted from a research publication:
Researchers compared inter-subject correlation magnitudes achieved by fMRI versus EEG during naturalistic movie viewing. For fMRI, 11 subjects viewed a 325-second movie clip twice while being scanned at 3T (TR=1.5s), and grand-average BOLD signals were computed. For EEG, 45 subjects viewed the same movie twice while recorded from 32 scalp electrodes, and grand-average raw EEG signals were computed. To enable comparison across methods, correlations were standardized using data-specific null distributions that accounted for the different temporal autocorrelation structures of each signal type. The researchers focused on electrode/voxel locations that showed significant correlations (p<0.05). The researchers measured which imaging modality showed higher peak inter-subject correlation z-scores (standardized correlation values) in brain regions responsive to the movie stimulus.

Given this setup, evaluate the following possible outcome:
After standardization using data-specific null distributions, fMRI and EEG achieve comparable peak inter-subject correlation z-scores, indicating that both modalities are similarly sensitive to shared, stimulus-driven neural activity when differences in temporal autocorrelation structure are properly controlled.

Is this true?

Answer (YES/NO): YES